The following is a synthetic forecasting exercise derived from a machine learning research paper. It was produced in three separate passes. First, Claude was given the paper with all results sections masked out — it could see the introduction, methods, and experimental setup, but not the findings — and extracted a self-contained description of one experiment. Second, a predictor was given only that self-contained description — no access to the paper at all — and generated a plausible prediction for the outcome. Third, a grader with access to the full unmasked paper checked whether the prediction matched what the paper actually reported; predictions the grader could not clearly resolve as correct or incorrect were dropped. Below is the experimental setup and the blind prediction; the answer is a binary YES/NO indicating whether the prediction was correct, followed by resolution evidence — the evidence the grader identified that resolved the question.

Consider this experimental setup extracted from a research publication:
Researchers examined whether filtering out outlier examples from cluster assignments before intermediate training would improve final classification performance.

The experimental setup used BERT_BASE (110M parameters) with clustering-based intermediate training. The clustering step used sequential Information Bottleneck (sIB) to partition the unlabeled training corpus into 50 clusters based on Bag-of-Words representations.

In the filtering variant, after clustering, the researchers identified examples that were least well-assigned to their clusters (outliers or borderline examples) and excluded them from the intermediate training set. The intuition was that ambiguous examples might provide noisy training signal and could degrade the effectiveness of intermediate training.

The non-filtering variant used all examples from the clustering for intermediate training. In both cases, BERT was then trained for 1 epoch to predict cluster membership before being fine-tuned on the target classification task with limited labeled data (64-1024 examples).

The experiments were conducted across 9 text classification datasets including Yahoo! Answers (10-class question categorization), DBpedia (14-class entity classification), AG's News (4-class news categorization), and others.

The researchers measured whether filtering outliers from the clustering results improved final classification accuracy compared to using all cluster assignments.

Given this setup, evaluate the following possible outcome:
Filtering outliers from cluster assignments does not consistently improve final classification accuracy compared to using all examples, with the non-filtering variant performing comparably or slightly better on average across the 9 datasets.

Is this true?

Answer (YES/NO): YES